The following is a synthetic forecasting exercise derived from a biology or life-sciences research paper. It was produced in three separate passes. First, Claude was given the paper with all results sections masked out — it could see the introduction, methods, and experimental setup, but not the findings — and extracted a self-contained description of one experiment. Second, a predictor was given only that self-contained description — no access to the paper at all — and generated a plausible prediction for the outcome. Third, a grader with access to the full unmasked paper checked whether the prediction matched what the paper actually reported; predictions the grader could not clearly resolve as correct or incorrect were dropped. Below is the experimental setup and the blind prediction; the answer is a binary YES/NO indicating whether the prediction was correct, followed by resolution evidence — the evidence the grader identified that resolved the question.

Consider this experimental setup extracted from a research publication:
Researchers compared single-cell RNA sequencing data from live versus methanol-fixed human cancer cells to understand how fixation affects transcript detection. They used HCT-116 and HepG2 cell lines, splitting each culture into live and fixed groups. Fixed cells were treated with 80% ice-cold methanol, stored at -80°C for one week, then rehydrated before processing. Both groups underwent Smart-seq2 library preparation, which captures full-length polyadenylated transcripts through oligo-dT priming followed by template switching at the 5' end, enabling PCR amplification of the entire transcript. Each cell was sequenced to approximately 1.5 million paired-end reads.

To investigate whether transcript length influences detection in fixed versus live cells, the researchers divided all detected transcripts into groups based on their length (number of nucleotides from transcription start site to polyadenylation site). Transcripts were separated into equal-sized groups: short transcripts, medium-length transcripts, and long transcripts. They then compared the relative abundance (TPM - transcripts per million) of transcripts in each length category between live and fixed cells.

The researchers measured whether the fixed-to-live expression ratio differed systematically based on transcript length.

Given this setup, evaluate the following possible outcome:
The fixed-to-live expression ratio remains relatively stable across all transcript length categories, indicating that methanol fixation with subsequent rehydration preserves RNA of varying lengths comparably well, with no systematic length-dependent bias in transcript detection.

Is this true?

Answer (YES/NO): NO